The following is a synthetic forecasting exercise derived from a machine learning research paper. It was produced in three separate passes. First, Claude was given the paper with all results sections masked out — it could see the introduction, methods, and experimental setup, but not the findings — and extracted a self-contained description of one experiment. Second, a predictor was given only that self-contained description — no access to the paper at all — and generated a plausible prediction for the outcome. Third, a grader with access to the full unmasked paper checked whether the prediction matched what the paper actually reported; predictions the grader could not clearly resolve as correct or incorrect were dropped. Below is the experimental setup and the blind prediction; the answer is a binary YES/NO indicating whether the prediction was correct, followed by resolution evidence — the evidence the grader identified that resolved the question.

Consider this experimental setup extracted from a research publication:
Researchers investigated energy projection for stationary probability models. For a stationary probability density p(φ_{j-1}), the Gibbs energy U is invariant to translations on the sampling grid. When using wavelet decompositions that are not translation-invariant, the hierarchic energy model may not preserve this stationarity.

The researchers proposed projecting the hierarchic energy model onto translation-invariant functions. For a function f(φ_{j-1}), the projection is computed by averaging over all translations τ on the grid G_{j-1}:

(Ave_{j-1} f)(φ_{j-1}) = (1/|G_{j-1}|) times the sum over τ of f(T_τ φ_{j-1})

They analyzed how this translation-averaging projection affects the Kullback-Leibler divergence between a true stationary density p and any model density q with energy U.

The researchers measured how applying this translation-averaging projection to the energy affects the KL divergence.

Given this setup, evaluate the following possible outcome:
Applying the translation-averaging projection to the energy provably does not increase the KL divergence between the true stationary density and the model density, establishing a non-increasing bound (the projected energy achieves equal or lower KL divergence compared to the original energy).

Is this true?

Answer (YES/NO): YES